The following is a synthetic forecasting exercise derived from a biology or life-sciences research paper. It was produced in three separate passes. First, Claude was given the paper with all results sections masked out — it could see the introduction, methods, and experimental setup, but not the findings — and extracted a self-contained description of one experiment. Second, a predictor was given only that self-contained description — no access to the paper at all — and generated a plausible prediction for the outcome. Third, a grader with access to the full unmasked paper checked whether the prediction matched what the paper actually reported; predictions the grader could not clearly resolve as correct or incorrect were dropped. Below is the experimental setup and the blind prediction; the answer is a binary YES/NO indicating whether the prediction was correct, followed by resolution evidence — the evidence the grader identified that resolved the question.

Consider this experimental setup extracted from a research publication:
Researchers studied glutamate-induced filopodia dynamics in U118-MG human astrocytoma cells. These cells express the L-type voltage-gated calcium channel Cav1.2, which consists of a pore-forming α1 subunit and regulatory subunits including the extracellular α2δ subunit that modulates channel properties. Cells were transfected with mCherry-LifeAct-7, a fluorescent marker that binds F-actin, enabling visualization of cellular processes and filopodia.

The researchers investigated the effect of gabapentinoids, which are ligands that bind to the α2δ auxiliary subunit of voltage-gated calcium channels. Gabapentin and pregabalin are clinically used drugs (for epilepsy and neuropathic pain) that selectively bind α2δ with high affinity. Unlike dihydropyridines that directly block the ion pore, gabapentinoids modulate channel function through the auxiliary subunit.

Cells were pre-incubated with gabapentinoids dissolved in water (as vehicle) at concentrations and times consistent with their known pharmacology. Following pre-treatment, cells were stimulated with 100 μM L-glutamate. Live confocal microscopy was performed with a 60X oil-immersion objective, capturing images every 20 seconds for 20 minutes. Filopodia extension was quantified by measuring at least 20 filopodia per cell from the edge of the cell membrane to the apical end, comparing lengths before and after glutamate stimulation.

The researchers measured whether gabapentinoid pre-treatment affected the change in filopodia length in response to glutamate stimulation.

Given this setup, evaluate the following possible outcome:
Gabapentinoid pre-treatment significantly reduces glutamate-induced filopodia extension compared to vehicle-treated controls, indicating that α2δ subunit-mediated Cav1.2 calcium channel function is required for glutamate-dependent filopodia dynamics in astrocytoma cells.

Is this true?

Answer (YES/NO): NO